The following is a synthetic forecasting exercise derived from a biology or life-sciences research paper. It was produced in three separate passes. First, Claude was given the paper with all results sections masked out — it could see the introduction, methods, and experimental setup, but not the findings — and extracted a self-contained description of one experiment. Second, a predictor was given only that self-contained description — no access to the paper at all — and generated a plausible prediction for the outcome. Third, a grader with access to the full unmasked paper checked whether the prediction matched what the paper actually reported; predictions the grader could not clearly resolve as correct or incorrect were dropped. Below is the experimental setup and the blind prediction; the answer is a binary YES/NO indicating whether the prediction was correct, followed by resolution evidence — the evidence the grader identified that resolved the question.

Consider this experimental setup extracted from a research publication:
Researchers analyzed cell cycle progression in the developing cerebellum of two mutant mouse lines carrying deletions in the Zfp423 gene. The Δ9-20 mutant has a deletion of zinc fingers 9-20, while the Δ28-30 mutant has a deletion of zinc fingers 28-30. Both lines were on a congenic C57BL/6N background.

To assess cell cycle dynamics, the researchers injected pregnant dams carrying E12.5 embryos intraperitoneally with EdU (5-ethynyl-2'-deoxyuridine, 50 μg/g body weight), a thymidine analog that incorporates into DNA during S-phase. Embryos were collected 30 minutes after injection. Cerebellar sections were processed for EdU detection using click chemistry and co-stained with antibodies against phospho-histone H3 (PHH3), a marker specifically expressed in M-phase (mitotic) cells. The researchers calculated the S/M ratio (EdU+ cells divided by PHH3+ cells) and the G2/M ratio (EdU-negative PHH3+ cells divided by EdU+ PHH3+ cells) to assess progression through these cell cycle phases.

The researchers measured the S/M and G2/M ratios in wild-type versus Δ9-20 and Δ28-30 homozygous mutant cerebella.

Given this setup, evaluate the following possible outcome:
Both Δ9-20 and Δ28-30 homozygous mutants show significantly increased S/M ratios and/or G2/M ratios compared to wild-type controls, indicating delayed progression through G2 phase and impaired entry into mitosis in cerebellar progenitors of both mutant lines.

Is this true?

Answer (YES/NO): YES